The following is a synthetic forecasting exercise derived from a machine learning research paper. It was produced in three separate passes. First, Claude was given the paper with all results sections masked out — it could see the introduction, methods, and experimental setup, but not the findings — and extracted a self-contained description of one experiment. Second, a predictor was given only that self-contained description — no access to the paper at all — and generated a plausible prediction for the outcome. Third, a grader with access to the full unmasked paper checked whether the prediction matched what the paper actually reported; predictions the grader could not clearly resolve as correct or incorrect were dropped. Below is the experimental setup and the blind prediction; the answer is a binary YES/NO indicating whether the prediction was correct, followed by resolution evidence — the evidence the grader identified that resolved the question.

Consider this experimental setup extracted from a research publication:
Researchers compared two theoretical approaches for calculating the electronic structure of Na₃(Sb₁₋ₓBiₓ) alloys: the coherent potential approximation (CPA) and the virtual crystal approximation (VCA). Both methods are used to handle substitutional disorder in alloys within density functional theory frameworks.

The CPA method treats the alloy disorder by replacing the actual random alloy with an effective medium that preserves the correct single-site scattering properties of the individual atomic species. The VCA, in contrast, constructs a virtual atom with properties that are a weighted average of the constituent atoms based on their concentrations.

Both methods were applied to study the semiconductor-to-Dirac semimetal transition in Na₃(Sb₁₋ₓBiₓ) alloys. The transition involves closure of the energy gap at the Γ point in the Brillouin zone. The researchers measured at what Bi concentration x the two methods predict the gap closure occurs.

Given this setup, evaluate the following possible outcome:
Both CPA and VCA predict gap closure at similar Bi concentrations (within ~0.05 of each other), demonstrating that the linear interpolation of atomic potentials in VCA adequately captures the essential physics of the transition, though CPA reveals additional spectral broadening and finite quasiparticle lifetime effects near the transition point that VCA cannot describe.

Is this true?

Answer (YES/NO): NO